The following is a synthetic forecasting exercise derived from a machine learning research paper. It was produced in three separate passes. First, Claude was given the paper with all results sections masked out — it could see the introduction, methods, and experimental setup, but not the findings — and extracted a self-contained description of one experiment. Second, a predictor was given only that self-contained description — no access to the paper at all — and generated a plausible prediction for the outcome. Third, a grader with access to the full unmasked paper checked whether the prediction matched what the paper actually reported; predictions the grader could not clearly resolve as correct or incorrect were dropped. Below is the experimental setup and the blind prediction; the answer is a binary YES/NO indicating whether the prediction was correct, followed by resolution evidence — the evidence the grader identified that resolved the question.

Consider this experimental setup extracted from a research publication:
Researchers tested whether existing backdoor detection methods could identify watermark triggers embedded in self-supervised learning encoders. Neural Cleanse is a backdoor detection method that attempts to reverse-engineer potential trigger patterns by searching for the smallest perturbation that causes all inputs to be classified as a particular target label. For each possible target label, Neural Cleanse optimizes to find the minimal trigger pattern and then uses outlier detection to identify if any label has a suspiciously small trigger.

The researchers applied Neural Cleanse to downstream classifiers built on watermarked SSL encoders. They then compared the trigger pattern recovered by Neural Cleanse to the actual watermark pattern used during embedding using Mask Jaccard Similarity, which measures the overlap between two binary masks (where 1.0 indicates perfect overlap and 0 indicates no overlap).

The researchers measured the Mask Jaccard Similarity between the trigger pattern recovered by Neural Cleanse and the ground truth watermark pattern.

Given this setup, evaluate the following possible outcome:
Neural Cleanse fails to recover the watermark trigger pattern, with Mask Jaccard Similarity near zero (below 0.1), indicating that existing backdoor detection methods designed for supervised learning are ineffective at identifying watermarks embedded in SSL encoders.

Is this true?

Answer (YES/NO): YES